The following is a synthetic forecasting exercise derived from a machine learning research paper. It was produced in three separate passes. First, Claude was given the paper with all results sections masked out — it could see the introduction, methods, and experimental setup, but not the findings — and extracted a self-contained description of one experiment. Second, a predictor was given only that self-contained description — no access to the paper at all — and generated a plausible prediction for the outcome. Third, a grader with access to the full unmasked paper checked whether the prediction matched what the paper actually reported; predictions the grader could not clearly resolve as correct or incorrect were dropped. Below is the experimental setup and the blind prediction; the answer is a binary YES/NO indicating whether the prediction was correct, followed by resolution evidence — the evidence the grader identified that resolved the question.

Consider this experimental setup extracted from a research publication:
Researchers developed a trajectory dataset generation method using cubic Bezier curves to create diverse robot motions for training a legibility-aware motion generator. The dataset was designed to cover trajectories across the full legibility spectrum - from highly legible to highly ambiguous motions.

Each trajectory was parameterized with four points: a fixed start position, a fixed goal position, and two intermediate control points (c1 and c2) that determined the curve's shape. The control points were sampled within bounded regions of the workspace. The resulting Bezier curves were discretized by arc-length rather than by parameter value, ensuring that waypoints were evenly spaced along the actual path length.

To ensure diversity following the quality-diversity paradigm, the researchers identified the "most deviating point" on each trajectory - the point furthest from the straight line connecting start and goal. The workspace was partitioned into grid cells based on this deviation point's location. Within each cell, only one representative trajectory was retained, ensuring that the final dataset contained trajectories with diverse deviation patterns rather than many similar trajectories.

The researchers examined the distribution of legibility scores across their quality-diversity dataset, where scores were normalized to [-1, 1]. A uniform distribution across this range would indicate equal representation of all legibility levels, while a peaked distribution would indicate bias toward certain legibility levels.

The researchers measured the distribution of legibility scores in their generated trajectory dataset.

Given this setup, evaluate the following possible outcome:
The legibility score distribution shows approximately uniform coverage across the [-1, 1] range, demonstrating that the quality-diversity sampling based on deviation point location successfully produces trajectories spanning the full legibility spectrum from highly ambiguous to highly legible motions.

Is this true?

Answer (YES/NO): NO